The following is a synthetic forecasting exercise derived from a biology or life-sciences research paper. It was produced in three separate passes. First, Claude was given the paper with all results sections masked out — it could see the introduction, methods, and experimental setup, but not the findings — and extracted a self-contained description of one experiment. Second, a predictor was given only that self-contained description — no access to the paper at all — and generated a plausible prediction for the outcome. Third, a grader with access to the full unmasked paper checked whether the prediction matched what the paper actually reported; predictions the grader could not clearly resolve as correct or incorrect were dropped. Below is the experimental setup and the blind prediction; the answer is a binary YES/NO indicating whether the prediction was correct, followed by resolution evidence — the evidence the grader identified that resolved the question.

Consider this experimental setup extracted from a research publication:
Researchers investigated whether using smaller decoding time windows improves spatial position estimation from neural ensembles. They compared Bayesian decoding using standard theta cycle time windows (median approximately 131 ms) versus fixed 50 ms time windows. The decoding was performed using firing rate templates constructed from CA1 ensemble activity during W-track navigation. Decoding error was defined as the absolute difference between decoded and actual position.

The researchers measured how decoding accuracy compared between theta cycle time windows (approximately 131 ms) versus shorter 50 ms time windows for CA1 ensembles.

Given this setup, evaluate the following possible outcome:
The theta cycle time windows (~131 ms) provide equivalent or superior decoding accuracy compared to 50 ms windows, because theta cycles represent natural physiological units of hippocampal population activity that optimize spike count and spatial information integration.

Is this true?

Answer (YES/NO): YES